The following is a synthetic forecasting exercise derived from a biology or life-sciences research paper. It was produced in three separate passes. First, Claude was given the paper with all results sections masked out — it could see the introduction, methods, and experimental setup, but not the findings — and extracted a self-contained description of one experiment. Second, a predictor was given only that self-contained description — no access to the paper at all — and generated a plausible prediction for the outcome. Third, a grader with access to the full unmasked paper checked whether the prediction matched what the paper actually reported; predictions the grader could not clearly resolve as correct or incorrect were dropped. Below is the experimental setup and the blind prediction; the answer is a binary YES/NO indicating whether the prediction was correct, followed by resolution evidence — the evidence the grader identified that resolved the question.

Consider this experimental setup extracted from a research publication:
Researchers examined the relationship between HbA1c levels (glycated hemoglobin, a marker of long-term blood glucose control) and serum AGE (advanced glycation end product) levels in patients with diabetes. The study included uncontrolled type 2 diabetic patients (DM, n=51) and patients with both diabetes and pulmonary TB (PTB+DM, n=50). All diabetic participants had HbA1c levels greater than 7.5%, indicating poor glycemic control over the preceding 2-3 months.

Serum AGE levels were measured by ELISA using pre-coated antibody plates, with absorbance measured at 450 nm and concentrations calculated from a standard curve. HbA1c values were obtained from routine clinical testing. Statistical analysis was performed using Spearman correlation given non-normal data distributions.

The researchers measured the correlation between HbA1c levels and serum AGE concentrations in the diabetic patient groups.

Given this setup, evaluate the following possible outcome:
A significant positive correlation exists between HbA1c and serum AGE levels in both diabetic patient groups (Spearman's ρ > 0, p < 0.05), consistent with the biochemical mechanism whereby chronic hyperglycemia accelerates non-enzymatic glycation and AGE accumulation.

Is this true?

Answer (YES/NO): YES